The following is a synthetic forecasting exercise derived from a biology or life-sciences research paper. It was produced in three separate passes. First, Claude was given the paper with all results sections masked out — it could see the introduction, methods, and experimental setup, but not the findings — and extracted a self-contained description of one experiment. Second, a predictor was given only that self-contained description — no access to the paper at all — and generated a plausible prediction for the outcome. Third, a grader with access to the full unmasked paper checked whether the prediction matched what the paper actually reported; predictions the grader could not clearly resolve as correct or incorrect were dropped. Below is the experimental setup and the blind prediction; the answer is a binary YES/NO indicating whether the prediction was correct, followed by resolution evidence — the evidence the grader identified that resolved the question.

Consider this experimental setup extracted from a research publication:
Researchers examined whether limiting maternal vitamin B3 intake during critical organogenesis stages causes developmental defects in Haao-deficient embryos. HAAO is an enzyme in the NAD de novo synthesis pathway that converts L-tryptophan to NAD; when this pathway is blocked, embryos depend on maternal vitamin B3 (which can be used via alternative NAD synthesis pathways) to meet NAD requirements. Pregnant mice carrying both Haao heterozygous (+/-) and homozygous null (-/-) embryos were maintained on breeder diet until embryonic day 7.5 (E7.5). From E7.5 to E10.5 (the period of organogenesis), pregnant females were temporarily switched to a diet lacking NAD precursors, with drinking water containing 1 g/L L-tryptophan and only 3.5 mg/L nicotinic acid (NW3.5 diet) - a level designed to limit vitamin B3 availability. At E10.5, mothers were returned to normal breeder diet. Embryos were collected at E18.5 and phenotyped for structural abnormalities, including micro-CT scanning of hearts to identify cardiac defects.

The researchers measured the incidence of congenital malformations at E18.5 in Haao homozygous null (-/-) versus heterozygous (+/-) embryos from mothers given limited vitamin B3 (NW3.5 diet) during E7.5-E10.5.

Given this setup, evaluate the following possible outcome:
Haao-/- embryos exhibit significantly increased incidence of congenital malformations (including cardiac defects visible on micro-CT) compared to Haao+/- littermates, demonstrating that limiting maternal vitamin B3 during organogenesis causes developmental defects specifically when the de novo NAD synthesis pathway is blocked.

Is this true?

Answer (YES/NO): YES